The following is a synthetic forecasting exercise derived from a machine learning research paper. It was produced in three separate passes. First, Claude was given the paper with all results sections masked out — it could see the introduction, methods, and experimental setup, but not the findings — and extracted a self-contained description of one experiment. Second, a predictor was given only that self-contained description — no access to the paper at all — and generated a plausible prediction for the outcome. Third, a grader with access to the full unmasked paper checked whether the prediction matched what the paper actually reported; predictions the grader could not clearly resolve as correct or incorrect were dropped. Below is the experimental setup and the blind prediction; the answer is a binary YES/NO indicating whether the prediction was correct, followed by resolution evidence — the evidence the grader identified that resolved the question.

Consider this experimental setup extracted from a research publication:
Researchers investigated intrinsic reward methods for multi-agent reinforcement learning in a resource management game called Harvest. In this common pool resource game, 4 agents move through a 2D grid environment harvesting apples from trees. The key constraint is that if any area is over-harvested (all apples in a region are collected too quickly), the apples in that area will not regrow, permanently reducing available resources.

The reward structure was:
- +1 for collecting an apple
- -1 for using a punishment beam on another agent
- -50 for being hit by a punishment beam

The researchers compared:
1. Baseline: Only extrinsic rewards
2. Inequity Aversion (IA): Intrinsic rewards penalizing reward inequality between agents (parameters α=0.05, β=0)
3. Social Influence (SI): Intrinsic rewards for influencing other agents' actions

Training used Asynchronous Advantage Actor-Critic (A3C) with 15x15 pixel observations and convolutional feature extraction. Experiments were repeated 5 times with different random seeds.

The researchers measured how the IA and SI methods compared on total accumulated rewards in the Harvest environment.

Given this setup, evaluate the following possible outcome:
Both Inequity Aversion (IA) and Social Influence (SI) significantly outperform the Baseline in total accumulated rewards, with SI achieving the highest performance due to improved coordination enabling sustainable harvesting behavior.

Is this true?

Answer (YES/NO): NO